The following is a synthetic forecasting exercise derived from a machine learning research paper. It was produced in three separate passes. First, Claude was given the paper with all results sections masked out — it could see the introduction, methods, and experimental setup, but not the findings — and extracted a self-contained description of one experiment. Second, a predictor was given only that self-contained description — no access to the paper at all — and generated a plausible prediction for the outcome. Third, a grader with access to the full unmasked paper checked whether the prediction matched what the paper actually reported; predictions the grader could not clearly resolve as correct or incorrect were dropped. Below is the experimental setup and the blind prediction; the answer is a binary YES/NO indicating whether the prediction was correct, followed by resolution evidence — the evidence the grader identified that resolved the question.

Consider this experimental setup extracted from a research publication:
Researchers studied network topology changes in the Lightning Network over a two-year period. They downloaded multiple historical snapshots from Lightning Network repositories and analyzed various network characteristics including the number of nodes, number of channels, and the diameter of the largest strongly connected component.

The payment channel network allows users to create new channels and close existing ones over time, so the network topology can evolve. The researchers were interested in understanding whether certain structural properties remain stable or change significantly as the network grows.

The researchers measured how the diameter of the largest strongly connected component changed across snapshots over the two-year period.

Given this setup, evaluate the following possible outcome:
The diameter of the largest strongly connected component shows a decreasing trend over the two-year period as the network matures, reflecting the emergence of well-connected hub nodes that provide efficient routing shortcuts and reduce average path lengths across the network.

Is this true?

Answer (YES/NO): NO